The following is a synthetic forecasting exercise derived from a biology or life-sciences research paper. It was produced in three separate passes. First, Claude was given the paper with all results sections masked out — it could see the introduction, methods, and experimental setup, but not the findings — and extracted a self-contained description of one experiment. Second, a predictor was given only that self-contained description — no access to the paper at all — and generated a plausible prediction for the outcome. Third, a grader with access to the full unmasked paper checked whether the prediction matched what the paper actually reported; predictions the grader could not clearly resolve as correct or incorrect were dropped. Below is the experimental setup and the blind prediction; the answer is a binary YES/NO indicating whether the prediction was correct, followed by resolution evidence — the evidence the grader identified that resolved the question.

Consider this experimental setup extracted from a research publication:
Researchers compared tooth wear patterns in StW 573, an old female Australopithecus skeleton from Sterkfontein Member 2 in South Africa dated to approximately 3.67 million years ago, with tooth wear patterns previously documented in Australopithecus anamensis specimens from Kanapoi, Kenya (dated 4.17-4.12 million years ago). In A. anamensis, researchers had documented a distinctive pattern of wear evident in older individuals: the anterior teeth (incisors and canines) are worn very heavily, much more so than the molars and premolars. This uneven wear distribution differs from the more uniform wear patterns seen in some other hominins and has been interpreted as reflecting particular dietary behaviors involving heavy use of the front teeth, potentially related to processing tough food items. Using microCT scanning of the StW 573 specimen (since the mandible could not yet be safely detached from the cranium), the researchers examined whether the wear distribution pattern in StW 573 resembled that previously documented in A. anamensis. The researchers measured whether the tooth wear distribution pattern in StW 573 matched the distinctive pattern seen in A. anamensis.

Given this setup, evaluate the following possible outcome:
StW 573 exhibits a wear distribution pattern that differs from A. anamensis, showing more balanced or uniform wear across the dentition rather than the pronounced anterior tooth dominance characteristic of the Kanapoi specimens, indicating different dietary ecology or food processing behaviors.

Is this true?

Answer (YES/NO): NO